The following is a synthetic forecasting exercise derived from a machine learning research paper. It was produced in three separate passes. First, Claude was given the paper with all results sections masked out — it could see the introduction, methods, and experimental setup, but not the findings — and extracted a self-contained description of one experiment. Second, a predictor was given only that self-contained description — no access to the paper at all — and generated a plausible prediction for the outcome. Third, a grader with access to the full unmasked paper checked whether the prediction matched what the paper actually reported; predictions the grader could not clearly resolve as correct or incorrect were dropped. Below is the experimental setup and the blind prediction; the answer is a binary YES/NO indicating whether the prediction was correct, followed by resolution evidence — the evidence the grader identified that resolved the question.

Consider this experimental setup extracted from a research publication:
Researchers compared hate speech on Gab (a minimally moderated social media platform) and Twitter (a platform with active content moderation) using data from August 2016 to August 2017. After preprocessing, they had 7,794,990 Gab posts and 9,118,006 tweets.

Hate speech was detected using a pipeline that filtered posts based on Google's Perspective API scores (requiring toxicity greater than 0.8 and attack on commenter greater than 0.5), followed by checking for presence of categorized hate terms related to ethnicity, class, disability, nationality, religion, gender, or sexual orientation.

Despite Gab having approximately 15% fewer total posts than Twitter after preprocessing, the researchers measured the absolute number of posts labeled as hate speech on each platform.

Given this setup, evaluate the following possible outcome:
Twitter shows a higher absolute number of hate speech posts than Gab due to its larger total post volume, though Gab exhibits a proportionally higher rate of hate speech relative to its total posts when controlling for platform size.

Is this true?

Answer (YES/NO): NO